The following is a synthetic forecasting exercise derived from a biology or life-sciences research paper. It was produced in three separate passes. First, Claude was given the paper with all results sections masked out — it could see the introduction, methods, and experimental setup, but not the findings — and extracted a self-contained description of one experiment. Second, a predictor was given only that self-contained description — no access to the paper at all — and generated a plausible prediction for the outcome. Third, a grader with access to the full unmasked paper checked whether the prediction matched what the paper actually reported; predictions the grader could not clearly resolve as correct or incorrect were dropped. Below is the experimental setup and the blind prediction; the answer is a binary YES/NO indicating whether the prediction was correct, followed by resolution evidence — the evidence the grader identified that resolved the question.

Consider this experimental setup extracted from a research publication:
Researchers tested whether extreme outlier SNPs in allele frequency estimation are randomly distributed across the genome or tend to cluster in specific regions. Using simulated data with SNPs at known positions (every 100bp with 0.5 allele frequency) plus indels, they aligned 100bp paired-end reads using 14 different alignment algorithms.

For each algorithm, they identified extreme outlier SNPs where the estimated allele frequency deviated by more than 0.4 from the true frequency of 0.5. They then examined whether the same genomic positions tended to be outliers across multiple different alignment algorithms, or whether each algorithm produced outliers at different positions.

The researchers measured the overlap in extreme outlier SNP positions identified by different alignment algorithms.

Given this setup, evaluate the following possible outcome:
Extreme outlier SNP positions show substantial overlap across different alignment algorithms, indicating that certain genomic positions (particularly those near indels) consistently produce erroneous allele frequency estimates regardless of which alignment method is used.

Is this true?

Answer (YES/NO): NO